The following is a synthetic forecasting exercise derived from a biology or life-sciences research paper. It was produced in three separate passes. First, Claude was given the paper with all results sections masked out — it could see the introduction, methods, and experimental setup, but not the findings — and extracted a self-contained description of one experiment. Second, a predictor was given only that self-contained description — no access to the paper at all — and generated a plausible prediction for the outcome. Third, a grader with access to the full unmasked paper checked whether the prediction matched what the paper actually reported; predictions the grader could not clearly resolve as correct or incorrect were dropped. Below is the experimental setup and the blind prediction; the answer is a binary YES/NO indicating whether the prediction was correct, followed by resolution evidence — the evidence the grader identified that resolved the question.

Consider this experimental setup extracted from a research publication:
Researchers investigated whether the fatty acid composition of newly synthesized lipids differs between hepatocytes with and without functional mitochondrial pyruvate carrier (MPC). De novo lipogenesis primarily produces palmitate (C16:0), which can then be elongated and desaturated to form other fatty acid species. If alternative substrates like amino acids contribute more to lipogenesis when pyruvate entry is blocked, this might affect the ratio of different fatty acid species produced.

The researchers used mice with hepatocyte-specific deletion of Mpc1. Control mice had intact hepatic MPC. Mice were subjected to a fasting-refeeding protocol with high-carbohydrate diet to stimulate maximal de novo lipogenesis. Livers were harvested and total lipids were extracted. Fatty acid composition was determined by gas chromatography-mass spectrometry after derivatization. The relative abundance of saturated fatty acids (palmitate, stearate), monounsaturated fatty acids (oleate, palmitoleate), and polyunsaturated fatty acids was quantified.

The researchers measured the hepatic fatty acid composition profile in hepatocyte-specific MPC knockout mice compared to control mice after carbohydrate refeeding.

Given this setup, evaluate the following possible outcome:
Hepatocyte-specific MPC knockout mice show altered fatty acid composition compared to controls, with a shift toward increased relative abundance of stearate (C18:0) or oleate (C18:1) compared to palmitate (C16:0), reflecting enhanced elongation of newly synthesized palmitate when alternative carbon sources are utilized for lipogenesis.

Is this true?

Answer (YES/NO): NO